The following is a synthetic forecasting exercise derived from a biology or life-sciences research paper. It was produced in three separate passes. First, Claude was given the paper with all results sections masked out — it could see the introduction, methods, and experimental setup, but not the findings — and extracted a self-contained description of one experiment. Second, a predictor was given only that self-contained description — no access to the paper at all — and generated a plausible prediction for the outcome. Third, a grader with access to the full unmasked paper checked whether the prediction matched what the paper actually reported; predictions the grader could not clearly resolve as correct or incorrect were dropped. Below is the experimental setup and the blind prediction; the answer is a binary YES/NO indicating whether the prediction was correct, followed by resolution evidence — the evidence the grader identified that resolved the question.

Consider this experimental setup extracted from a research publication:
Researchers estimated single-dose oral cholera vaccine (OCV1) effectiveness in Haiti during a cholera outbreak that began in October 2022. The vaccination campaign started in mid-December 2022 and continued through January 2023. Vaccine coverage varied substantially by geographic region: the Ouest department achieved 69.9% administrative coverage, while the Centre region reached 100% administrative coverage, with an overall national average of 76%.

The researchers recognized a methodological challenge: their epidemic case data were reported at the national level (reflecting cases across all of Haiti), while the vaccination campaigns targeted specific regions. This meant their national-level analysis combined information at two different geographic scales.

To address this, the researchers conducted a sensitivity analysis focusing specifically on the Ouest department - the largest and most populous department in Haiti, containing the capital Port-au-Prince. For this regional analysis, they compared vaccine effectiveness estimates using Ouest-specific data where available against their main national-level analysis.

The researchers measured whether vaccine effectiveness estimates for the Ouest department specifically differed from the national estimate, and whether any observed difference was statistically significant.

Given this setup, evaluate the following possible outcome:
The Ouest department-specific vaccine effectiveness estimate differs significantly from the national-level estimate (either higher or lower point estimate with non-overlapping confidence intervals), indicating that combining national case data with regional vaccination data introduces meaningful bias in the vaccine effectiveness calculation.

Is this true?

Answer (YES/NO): NO